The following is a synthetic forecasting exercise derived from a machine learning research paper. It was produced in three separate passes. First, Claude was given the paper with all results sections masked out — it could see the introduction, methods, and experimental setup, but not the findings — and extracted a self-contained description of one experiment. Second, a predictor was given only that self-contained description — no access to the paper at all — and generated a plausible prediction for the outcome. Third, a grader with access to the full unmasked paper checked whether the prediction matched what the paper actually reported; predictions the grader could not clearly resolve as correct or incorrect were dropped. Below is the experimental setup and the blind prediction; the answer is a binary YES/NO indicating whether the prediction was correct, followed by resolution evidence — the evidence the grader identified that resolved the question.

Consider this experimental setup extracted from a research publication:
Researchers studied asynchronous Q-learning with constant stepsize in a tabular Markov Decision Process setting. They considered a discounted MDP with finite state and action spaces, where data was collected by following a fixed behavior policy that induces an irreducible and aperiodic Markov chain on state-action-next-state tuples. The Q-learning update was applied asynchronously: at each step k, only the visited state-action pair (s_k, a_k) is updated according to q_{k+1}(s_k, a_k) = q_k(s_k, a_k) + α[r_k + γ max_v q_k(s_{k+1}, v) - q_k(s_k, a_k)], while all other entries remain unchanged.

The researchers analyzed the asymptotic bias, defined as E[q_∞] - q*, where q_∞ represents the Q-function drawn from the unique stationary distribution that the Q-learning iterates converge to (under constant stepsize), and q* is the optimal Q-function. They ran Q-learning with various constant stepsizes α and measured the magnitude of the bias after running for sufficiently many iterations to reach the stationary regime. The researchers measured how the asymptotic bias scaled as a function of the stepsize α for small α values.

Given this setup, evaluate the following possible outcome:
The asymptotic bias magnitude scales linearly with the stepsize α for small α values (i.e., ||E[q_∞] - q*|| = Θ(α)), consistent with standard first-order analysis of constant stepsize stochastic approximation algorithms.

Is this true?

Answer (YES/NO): YES